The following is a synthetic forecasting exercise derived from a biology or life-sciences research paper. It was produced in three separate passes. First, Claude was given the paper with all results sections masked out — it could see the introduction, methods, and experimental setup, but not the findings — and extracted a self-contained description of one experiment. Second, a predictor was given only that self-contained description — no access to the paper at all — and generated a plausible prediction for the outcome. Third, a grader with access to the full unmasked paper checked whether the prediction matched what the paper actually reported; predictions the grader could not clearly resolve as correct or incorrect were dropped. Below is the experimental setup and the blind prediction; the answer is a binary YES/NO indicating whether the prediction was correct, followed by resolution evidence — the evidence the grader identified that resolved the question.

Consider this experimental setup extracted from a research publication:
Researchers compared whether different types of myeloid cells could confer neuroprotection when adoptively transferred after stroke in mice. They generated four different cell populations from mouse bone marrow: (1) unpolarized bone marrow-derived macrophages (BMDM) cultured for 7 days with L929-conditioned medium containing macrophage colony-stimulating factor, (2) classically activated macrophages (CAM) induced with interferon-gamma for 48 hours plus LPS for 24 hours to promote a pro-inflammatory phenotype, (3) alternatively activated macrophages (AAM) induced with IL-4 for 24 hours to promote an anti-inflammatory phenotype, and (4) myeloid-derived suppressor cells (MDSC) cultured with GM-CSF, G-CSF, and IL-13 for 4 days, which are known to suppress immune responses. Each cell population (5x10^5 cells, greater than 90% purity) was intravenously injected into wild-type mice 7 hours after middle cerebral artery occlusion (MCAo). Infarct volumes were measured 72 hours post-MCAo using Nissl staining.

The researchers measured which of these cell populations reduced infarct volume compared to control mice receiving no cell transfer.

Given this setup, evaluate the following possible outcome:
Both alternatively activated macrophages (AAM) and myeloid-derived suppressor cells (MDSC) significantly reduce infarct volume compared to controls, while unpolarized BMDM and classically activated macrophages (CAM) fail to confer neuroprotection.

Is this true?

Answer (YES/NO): NO